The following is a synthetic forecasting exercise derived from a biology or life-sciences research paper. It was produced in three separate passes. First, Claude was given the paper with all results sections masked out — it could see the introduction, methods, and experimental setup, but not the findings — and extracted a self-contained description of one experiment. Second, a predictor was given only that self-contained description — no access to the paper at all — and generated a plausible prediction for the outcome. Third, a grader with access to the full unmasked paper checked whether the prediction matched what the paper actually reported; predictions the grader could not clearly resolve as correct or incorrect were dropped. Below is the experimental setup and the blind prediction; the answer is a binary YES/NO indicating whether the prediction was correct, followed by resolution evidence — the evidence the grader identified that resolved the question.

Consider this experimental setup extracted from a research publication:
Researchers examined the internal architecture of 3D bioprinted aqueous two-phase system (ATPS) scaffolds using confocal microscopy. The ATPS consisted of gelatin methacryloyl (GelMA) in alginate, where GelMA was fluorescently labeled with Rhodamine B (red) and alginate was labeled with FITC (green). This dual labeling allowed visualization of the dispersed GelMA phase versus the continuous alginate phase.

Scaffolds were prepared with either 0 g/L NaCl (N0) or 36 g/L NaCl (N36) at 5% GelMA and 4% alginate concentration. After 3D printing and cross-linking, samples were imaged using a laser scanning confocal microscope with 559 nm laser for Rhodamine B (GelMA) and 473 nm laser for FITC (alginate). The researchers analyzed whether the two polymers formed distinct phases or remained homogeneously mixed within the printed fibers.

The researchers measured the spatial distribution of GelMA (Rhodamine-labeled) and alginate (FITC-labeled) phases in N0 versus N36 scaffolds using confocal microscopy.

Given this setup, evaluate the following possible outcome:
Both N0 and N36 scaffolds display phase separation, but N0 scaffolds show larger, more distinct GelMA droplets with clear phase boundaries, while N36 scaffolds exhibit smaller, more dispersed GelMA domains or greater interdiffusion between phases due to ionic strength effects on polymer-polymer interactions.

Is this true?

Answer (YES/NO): NO